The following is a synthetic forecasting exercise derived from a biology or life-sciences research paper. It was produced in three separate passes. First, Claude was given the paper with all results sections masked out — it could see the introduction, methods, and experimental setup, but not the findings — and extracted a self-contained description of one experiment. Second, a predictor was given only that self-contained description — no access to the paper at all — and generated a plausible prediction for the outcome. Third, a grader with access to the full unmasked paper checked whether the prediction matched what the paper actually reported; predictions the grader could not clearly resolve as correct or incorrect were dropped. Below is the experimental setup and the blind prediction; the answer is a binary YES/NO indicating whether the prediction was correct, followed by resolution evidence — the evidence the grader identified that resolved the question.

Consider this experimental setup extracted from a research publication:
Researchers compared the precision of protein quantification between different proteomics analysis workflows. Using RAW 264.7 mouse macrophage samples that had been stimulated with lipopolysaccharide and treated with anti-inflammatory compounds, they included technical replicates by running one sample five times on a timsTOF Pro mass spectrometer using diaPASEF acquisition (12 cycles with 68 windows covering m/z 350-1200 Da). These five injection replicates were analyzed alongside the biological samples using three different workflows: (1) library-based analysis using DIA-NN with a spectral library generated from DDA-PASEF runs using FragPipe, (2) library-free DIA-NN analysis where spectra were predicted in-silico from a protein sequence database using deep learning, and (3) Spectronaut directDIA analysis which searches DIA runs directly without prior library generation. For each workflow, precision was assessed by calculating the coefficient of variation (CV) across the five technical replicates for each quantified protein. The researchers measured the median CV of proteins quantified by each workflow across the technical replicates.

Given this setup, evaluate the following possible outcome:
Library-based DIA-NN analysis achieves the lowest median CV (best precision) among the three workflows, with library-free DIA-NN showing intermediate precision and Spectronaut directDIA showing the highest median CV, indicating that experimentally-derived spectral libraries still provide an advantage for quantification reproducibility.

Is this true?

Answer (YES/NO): YES